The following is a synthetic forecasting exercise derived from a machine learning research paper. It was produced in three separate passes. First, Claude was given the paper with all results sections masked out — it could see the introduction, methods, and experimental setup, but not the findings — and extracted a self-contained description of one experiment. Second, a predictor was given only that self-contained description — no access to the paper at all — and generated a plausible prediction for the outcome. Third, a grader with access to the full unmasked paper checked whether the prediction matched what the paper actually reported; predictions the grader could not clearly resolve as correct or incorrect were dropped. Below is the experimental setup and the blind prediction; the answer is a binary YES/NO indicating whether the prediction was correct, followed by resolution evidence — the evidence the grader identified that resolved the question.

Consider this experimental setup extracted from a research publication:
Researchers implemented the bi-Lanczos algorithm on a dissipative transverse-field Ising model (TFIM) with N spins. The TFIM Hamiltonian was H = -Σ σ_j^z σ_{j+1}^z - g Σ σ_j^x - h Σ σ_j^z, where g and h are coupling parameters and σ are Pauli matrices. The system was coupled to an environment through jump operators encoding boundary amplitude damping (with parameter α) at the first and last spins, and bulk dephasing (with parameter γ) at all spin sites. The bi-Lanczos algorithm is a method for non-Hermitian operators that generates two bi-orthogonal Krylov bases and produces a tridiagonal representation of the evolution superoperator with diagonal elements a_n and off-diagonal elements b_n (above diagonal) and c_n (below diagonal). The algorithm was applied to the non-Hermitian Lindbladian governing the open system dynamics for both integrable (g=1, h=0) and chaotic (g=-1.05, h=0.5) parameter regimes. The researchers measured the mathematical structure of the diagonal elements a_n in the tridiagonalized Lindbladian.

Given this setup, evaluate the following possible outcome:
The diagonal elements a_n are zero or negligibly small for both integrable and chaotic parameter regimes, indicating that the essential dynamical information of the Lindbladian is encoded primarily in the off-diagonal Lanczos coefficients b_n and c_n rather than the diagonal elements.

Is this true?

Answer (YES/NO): NO